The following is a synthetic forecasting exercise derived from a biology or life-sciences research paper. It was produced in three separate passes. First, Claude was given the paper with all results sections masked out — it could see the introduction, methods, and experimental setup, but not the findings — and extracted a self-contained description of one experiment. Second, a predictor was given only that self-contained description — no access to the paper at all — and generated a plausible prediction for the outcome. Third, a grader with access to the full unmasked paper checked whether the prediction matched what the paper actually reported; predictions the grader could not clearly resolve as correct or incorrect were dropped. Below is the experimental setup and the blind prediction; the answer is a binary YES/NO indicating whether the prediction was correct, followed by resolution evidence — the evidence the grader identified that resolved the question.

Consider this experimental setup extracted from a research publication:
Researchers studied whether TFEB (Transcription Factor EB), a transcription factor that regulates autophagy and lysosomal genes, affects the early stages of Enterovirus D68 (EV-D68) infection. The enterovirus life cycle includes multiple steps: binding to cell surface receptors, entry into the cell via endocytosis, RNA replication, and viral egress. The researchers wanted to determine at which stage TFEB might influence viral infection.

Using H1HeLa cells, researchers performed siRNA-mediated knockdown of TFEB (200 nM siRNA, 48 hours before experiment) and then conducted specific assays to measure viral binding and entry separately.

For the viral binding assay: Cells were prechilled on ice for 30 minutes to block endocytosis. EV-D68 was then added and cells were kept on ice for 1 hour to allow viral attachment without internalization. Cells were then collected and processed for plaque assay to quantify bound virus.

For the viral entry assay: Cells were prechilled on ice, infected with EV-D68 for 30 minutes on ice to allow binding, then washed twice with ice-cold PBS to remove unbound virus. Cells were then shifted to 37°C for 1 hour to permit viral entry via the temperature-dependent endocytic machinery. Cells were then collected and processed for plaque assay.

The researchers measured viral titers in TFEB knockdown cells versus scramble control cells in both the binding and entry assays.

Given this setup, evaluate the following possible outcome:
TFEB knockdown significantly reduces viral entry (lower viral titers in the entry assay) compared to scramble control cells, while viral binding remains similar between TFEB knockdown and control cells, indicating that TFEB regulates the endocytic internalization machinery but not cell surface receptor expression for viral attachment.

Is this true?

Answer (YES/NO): NO